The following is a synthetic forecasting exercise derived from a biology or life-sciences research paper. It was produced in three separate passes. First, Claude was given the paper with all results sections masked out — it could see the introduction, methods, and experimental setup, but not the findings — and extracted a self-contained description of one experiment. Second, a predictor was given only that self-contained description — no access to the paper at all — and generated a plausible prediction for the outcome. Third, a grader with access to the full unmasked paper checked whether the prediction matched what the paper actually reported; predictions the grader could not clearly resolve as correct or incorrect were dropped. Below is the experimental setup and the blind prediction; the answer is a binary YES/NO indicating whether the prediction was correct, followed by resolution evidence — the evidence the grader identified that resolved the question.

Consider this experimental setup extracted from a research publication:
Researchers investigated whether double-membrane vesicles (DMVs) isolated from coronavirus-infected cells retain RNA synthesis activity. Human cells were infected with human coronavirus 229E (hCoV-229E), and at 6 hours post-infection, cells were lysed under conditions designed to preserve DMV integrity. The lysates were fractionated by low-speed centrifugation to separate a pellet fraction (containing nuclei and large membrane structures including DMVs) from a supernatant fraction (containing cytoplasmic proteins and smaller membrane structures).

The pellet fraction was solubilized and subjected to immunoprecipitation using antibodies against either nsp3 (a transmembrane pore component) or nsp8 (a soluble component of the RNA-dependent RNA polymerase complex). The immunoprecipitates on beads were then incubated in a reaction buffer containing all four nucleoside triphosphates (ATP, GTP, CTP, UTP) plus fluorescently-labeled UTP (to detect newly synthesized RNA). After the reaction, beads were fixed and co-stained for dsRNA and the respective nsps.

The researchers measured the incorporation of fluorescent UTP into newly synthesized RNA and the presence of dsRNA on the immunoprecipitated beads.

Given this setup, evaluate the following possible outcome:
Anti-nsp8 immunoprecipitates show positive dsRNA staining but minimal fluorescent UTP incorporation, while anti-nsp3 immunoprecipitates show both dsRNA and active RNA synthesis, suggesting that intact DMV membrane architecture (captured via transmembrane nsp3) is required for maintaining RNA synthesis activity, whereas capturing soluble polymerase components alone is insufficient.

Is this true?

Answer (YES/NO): NO